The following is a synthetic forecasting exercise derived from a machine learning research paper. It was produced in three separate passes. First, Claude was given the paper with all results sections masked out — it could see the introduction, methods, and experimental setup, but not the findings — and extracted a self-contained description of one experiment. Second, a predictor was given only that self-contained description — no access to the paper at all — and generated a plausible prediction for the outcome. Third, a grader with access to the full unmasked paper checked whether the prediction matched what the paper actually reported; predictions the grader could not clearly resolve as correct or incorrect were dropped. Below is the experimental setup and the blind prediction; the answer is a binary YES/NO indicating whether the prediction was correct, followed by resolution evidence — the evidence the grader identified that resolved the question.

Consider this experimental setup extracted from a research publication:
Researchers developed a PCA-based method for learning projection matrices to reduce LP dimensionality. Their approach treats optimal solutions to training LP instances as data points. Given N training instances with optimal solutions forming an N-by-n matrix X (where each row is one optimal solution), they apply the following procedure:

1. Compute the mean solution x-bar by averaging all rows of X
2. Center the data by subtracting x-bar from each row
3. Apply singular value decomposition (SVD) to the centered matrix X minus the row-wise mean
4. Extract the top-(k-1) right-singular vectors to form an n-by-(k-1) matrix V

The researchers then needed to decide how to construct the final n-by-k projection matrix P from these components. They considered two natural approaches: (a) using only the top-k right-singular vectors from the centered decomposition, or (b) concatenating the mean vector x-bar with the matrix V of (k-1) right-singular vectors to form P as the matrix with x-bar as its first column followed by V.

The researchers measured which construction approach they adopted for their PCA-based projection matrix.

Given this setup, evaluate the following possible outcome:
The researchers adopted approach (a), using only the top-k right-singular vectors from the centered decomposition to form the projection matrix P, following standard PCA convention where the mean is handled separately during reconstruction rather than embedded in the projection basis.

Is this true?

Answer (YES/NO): NO